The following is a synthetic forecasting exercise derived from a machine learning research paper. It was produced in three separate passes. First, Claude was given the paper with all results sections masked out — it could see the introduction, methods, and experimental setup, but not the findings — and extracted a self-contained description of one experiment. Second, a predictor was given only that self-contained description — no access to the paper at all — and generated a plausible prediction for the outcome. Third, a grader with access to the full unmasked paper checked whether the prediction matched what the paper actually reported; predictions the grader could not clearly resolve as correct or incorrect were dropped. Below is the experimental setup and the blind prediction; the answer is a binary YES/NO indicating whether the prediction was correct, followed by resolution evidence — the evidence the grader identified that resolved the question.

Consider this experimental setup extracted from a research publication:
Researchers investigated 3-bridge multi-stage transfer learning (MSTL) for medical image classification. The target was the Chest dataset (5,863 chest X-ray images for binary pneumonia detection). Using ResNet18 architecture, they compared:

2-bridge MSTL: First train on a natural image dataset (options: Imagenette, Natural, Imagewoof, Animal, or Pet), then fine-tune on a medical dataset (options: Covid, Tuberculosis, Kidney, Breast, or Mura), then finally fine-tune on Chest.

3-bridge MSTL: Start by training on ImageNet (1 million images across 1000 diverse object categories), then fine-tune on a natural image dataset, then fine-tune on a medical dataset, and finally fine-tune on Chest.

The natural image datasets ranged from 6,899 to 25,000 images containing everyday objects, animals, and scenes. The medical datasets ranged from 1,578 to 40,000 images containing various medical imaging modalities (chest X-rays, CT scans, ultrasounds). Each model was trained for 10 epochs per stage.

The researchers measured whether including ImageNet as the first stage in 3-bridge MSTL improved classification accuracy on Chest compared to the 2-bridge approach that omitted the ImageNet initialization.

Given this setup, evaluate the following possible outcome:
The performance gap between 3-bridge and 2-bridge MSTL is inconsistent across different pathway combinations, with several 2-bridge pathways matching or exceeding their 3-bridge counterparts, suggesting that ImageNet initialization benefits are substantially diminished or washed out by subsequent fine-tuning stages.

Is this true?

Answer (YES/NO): NO